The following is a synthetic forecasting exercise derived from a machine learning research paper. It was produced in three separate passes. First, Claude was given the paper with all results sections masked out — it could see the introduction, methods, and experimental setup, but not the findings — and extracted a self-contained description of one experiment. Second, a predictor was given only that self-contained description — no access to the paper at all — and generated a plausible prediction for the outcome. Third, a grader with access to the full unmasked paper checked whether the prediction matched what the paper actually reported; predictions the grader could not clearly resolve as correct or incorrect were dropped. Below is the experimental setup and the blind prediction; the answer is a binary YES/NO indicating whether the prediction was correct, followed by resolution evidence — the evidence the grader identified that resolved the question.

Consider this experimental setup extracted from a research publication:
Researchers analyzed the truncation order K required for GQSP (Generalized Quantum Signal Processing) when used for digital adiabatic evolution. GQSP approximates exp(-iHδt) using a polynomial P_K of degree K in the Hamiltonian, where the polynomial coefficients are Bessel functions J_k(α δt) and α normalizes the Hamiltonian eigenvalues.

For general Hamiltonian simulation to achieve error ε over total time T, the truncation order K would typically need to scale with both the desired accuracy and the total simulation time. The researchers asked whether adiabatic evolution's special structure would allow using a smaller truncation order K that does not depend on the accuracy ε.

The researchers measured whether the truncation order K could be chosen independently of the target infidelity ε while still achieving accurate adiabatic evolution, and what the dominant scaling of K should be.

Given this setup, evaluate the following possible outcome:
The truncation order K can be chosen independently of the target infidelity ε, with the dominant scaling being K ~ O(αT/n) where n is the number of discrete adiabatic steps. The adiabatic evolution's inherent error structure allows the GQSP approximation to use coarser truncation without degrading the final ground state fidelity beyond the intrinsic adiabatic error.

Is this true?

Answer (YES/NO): NO